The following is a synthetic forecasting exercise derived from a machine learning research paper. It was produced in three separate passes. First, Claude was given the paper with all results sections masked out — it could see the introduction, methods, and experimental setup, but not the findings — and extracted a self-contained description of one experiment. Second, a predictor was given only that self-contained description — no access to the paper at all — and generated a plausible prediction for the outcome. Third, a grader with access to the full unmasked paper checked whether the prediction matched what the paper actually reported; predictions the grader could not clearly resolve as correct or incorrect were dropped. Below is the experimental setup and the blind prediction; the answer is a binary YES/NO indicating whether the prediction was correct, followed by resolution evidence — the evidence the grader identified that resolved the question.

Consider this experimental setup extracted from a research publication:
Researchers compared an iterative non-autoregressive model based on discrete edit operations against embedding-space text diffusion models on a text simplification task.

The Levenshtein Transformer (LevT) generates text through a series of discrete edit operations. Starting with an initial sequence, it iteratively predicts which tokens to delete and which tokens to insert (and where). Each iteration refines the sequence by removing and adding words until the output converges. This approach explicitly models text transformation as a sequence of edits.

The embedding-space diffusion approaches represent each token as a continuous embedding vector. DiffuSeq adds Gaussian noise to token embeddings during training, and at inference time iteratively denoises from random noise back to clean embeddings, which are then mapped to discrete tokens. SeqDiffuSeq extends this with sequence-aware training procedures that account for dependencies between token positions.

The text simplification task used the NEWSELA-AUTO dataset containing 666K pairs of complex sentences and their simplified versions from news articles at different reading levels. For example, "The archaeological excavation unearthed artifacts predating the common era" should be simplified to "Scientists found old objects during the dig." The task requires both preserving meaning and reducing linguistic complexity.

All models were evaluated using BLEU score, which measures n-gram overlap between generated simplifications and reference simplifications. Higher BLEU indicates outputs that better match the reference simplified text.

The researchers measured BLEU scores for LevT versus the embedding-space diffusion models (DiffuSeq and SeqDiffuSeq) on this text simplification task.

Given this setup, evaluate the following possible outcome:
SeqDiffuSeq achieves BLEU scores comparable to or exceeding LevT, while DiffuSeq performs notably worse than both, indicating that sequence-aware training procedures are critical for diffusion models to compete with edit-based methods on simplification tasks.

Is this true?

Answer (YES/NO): NO